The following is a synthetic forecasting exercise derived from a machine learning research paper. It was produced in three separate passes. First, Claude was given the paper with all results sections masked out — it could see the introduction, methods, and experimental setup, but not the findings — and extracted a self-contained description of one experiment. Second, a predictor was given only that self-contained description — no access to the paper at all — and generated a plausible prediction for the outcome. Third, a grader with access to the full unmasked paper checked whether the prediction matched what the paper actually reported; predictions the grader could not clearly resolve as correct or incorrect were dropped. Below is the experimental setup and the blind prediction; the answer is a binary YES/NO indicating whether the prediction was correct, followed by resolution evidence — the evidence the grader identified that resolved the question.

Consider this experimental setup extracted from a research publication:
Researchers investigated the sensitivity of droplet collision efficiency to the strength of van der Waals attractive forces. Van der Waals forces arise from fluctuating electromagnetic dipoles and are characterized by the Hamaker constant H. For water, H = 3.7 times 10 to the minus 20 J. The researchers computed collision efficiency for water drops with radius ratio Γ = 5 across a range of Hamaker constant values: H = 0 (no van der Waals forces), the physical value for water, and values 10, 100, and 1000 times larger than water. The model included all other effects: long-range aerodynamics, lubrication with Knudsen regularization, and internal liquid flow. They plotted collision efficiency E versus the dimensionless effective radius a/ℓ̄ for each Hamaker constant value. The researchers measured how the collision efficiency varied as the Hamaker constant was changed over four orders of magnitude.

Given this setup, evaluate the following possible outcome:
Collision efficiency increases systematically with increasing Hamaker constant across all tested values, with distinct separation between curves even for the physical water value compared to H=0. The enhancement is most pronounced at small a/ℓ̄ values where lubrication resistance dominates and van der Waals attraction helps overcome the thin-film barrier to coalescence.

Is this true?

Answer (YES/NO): YES